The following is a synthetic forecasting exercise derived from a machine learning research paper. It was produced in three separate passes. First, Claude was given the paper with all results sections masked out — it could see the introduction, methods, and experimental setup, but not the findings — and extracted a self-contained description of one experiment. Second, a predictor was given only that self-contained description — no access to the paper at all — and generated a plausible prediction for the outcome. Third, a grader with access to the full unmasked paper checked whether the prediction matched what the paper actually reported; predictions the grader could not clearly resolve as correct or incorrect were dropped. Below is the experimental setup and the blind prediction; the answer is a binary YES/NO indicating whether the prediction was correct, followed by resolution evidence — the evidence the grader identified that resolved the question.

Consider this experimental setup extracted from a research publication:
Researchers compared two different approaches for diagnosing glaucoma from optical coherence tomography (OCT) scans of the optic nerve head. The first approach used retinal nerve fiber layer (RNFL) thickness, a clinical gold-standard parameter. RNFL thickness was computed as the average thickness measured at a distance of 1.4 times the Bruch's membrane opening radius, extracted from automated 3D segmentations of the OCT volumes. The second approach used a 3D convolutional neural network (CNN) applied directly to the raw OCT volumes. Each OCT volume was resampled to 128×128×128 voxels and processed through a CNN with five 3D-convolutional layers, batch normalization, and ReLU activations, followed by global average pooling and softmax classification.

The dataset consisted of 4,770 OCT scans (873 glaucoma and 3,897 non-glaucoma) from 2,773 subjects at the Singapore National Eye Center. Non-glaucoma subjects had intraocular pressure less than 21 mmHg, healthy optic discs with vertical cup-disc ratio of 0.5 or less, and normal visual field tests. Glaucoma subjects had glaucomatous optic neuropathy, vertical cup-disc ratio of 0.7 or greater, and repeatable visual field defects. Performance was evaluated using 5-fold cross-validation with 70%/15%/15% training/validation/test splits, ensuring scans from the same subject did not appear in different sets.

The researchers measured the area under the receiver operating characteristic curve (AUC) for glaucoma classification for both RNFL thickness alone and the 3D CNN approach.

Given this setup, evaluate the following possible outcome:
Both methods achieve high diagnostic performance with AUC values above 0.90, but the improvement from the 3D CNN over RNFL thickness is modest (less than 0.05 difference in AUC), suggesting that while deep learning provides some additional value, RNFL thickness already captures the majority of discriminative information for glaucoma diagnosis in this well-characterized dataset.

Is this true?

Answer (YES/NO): NO